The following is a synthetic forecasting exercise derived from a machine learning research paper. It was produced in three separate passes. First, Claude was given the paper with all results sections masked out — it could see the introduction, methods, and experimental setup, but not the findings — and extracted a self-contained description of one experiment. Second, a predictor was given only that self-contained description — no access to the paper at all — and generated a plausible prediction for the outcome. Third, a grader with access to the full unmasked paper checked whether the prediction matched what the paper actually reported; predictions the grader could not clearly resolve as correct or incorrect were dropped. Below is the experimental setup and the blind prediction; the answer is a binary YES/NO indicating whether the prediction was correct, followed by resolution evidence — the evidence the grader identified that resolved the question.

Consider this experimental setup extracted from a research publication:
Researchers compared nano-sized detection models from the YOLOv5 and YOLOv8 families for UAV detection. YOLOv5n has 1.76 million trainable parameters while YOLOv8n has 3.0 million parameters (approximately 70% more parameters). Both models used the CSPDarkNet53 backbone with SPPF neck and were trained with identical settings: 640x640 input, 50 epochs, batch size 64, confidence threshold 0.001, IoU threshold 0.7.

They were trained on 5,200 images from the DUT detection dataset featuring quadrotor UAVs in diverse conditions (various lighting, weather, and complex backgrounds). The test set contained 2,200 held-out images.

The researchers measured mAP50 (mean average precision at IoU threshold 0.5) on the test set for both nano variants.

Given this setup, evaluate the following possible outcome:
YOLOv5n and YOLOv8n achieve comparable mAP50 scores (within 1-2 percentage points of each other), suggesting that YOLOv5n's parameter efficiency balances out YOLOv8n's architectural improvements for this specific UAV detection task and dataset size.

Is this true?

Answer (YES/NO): NO